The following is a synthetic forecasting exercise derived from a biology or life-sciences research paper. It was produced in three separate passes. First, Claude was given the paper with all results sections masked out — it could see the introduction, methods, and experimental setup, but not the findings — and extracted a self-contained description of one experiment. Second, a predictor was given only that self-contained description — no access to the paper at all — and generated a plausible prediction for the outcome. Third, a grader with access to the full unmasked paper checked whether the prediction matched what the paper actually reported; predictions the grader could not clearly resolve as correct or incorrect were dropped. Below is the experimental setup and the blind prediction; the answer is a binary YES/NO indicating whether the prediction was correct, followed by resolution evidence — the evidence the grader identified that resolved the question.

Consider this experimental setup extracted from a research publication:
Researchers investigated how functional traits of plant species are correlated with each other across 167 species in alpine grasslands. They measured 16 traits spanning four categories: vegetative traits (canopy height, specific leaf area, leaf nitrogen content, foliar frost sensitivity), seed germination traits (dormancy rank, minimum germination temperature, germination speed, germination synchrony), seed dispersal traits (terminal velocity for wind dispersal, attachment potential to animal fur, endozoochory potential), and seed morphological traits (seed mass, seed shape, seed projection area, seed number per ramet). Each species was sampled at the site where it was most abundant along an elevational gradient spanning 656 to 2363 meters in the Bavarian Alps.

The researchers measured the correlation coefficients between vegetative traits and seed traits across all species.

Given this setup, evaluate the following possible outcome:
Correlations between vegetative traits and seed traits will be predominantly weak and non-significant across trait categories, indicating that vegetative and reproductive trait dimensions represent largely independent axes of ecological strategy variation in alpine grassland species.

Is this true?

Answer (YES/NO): YES